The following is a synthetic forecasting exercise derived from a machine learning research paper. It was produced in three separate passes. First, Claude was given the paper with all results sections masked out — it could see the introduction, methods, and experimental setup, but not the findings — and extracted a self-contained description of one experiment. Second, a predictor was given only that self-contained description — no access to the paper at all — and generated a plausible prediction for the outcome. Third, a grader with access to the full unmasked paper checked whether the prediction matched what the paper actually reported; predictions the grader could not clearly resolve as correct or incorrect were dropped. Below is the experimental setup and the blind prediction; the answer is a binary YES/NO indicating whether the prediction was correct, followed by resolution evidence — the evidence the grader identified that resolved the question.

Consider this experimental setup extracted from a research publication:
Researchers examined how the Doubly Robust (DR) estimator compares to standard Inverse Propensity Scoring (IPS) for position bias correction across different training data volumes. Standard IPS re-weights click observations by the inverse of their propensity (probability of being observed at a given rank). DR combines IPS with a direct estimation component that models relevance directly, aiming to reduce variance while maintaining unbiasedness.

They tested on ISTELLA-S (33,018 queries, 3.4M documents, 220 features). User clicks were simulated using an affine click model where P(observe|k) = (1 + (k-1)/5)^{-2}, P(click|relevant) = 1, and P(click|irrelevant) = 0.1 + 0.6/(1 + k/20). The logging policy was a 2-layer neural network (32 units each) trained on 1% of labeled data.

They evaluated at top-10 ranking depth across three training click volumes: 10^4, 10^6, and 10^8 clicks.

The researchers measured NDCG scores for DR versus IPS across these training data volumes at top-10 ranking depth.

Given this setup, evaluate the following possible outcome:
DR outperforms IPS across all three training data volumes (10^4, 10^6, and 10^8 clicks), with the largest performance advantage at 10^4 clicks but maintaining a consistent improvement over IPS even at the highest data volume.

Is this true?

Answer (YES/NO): YES